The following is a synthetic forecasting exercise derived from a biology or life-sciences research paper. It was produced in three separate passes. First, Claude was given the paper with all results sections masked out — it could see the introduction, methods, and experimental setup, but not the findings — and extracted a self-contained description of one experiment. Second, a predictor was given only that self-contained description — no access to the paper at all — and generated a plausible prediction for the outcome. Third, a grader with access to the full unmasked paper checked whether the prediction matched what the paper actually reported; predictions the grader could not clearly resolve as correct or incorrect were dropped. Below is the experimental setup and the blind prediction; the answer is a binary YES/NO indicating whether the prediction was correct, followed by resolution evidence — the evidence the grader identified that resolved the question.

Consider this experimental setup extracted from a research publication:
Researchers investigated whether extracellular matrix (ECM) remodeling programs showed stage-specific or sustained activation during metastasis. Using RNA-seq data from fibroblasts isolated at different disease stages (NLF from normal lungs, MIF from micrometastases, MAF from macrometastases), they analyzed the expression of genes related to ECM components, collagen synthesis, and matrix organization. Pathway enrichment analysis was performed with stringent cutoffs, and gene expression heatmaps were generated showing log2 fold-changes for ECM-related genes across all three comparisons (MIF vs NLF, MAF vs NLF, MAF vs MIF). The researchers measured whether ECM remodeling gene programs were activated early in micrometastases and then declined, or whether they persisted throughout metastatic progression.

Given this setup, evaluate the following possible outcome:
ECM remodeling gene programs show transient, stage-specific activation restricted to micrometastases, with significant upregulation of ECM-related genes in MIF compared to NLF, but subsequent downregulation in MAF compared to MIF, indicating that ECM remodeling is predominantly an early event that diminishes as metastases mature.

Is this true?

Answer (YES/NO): NO